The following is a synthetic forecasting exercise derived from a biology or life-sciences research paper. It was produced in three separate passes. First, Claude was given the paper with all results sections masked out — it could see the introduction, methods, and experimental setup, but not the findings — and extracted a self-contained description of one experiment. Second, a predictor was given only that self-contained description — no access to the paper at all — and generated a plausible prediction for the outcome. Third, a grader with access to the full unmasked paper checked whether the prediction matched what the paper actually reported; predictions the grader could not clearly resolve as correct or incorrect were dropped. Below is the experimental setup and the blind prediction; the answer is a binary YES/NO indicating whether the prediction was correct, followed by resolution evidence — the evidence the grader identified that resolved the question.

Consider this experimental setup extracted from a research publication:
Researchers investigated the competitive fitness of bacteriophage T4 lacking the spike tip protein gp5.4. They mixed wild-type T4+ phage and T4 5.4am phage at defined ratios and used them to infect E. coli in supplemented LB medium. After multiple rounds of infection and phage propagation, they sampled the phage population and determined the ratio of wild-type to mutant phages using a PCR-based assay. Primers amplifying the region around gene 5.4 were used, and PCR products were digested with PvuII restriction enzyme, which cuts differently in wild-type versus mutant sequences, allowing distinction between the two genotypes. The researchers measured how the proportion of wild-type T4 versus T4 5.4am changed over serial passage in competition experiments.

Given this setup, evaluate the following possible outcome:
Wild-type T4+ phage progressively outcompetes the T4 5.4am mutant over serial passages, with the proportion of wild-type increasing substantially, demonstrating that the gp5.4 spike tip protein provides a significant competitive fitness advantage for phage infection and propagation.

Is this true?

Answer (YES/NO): YES